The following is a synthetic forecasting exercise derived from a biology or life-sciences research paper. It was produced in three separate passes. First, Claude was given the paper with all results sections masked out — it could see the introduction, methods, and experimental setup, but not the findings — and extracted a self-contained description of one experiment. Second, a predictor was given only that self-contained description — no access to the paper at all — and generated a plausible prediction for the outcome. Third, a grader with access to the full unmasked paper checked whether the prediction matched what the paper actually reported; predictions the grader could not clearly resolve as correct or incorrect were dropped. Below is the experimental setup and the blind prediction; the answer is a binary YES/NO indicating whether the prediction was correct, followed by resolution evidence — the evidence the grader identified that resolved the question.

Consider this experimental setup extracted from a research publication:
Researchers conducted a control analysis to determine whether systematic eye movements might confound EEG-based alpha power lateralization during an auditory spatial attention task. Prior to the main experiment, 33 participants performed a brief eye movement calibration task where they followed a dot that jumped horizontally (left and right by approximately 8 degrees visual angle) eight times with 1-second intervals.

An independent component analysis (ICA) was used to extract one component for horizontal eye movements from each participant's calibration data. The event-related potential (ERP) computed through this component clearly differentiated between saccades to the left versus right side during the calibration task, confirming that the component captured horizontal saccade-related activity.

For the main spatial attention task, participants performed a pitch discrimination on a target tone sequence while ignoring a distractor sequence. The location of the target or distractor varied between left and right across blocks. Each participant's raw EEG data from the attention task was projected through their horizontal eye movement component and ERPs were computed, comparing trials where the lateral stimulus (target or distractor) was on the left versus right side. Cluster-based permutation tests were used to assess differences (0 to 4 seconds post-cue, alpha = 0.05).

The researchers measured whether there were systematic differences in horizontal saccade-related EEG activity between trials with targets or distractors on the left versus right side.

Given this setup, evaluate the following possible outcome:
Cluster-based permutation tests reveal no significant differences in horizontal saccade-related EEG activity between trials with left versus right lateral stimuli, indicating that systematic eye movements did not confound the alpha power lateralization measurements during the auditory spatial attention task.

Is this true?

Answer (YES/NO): YES